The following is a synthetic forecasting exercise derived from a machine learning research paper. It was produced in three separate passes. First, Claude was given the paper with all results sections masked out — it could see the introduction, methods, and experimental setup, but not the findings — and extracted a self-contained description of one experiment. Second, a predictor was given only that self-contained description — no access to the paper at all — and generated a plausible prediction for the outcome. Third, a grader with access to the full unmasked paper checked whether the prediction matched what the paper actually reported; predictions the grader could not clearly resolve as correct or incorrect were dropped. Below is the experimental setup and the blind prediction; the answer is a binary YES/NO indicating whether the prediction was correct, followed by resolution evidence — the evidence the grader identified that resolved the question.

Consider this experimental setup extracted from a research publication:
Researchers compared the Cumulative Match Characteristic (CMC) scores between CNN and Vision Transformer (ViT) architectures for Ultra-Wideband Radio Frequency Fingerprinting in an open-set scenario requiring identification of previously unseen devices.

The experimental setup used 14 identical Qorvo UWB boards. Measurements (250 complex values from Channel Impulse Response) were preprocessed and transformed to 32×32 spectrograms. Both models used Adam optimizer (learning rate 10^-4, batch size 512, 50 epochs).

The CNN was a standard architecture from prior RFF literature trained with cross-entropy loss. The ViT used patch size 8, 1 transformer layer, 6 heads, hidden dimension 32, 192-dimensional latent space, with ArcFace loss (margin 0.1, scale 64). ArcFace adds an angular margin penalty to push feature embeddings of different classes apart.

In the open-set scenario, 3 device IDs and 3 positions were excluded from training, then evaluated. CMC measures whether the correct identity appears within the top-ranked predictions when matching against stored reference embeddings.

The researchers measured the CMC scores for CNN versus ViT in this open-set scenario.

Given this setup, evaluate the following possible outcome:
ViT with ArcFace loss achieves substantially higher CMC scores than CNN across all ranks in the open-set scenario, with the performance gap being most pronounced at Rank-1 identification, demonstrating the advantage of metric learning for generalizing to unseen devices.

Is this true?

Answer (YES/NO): NO